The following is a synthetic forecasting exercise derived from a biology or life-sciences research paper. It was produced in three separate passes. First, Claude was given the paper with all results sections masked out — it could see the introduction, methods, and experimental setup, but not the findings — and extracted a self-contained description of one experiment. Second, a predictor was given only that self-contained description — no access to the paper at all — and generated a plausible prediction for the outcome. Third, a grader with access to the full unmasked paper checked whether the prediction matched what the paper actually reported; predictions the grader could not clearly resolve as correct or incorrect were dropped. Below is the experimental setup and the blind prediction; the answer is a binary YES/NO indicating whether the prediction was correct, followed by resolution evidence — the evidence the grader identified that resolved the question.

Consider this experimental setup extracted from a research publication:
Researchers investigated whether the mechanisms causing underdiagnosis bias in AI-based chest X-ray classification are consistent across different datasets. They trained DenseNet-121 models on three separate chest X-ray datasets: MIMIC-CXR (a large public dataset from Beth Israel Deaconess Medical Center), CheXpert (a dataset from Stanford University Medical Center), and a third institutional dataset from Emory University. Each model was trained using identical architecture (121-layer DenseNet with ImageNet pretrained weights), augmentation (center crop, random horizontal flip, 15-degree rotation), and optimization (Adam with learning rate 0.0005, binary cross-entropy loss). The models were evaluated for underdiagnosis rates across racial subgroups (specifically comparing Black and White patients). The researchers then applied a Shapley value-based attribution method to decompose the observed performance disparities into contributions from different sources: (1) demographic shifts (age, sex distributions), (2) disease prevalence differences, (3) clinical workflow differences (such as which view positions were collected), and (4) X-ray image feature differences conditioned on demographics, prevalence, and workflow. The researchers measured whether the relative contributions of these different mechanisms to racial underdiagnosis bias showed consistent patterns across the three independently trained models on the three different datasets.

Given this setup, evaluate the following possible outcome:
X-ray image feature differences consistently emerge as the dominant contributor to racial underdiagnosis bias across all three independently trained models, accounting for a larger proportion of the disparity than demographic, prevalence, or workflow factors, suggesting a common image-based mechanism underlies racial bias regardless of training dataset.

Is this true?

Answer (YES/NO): NO